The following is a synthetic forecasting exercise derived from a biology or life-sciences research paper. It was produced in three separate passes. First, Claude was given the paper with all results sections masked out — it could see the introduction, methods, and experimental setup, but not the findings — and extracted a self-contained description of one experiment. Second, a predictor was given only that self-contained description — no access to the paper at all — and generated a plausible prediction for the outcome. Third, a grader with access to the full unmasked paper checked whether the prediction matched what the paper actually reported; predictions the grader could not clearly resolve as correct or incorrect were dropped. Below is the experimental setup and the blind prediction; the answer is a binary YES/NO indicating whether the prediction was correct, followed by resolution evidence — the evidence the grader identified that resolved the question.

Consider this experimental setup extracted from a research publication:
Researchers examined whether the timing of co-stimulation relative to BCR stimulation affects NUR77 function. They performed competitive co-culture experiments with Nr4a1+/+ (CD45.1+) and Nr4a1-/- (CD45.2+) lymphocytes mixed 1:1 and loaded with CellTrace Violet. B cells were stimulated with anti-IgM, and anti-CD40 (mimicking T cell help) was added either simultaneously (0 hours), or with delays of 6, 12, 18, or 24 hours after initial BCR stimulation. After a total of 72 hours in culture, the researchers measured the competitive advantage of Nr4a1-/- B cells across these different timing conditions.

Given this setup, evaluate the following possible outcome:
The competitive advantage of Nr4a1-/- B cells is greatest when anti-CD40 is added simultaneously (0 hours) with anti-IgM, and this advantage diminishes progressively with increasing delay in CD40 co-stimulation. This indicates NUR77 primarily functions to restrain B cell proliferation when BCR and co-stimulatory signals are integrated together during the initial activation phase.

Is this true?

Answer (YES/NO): NO